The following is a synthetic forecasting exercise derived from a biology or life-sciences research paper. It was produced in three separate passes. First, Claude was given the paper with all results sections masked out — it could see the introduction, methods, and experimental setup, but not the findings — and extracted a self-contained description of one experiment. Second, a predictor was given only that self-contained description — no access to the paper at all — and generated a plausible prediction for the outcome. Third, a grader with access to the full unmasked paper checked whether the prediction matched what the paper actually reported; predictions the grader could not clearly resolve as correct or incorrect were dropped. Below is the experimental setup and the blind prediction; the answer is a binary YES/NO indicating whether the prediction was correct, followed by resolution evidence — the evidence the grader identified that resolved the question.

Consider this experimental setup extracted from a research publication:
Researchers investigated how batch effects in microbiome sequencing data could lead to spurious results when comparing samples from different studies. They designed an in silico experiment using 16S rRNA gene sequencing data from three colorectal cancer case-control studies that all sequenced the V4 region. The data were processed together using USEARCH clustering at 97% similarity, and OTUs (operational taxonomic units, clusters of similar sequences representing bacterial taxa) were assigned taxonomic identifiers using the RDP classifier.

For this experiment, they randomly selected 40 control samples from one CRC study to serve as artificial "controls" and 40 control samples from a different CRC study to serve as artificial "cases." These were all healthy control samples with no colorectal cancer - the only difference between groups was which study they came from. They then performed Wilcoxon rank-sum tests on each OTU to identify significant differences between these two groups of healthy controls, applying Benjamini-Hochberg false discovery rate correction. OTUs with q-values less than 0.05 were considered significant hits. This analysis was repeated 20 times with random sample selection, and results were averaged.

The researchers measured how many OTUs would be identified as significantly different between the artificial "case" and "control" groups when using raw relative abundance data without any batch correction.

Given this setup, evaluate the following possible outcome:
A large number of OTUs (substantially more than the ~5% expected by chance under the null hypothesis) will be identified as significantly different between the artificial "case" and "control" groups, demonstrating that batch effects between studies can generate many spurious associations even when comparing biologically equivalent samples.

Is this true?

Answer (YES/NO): YES